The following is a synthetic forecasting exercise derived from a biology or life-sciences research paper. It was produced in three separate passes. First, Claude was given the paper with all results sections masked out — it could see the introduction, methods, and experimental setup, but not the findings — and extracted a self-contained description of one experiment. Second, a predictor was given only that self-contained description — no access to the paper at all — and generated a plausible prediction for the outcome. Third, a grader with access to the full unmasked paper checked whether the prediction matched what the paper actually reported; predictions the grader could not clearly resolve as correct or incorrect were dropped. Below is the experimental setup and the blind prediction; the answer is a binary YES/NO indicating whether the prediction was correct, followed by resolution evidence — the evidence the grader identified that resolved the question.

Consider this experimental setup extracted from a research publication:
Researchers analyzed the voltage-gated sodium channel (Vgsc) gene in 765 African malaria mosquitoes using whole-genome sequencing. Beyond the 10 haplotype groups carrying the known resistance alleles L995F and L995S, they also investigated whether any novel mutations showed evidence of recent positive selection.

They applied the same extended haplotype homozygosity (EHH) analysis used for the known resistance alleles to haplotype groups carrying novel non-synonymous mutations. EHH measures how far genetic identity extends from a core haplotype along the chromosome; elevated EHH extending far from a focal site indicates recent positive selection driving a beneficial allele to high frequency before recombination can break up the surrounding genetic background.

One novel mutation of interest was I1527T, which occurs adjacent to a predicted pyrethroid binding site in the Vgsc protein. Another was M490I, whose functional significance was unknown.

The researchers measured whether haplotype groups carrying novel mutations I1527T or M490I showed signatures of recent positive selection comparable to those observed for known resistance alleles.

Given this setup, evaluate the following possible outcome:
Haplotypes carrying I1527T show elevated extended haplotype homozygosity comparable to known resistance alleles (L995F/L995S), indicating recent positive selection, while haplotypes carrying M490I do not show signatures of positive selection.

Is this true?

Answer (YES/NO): NO